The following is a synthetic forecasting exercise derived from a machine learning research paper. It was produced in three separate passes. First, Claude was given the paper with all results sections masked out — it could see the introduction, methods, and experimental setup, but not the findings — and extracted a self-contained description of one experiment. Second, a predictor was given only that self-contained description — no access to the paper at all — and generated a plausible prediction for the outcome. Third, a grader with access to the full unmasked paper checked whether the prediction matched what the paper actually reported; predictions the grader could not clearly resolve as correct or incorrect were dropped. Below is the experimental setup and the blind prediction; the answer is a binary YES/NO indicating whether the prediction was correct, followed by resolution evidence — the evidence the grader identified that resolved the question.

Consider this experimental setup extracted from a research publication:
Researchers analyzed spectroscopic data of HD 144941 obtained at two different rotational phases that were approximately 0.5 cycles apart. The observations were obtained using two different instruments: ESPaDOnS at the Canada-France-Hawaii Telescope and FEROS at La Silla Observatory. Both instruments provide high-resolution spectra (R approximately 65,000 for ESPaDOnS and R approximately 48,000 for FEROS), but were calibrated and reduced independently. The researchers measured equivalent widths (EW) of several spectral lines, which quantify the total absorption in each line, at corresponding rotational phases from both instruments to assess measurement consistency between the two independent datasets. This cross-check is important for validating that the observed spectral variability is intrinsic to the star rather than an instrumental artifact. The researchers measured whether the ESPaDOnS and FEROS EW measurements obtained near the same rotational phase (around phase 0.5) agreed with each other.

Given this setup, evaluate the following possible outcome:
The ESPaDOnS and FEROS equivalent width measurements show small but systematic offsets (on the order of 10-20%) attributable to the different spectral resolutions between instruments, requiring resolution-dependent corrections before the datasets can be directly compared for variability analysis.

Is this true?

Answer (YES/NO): NO